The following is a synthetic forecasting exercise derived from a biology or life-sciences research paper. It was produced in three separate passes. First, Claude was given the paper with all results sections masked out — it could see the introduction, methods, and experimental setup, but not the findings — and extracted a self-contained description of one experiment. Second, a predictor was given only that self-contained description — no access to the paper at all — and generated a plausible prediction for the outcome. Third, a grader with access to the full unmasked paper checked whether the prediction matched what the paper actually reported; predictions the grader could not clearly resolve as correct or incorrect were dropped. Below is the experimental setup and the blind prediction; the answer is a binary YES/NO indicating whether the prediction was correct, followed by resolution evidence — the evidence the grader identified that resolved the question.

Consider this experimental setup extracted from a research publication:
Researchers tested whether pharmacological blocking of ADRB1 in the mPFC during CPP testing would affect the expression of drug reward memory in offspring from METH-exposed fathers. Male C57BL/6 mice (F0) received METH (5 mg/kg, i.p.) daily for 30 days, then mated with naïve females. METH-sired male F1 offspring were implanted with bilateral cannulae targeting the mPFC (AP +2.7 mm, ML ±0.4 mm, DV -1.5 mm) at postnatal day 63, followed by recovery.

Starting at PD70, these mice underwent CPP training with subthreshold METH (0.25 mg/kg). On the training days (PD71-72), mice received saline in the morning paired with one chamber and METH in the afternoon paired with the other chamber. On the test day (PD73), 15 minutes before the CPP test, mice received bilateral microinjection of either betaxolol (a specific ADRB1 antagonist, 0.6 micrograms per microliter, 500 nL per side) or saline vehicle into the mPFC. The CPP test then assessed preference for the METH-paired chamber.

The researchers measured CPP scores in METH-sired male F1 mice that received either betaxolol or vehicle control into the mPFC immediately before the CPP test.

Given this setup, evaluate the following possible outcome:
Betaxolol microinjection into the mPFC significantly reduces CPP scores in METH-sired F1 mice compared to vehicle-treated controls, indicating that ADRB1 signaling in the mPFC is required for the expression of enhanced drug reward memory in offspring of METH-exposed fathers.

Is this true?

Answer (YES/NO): YES